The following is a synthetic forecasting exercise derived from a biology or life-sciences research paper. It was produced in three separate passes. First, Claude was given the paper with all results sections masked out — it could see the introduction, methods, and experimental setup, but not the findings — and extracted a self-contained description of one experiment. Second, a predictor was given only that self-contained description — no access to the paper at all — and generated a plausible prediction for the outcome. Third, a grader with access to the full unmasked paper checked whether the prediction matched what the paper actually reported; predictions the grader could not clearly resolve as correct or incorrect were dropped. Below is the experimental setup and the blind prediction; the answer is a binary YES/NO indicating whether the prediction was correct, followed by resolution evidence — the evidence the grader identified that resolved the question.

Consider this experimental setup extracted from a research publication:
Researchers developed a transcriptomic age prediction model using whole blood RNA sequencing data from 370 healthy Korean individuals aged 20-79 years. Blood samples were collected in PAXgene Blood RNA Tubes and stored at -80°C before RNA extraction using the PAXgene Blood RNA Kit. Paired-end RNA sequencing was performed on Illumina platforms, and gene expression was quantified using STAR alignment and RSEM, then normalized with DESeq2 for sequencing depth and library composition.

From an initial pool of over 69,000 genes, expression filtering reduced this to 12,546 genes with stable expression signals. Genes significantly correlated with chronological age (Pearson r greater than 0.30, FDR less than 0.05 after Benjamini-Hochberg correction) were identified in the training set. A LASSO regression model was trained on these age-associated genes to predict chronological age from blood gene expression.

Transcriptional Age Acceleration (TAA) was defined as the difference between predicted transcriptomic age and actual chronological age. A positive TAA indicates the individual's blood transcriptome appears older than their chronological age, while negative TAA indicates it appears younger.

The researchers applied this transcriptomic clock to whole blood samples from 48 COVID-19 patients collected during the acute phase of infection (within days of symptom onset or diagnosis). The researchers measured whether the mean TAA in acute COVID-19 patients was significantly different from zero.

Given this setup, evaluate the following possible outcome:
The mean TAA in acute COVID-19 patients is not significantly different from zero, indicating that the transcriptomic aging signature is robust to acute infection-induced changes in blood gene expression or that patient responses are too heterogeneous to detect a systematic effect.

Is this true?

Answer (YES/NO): NO